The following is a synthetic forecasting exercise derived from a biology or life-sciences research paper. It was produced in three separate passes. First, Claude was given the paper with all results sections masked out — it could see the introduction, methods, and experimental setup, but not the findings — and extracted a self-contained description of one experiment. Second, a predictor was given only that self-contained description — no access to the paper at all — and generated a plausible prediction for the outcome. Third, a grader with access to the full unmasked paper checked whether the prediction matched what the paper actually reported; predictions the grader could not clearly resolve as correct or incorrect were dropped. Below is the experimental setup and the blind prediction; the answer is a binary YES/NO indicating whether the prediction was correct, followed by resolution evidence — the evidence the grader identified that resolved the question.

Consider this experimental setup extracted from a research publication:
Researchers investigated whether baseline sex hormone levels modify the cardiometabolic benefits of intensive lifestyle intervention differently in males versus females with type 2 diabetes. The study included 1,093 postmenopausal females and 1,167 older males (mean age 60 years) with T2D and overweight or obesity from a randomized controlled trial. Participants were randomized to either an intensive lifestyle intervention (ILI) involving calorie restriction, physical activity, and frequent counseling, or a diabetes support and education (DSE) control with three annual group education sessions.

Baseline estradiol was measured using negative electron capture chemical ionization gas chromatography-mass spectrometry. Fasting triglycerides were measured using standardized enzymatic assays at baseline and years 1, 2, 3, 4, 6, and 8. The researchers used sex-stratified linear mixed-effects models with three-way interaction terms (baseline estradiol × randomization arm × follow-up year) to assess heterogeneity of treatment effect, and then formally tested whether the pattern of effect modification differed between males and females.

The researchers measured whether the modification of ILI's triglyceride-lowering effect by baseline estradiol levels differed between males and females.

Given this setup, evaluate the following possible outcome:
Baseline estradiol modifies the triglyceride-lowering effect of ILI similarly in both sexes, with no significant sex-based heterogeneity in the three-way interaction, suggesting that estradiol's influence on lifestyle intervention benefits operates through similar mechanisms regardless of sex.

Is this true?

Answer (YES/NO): NO